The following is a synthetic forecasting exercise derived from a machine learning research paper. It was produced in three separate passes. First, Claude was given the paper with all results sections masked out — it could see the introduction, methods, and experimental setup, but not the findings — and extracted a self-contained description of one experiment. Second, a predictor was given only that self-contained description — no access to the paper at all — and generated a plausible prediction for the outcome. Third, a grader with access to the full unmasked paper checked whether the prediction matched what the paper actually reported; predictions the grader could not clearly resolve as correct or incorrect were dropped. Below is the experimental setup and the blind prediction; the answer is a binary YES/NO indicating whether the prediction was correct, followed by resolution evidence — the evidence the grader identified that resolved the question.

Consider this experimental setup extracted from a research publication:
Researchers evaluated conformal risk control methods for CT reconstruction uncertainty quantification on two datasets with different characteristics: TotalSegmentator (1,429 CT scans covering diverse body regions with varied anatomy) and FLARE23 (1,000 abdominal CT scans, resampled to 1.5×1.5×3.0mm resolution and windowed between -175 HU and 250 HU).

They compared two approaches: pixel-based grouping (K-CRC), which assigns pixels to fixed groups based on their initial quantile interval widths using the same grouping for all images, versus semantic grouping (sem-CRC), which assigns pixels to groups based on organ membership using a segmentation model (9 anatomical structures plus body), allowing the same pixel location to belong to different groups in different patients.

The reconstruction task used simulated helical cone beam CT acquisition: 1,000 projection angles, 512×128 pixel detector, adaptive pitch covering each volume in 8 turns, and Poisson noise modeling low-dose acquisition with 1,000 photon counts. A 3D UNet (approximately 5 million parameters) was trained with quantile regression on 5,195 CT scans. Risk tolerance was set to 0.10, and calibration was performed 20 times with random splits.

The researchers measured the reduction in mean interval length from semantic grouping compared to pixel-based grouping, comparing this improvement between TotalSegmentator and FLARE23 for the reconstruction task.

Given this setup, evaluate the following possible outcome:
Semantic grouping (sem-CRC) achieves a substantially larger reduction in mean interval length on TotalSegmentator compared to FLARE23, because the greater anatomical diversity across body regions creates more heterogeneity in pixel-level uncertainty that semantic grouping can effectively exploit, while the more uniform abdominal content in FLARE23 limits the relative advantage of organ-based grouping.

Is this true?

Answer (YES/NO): YES